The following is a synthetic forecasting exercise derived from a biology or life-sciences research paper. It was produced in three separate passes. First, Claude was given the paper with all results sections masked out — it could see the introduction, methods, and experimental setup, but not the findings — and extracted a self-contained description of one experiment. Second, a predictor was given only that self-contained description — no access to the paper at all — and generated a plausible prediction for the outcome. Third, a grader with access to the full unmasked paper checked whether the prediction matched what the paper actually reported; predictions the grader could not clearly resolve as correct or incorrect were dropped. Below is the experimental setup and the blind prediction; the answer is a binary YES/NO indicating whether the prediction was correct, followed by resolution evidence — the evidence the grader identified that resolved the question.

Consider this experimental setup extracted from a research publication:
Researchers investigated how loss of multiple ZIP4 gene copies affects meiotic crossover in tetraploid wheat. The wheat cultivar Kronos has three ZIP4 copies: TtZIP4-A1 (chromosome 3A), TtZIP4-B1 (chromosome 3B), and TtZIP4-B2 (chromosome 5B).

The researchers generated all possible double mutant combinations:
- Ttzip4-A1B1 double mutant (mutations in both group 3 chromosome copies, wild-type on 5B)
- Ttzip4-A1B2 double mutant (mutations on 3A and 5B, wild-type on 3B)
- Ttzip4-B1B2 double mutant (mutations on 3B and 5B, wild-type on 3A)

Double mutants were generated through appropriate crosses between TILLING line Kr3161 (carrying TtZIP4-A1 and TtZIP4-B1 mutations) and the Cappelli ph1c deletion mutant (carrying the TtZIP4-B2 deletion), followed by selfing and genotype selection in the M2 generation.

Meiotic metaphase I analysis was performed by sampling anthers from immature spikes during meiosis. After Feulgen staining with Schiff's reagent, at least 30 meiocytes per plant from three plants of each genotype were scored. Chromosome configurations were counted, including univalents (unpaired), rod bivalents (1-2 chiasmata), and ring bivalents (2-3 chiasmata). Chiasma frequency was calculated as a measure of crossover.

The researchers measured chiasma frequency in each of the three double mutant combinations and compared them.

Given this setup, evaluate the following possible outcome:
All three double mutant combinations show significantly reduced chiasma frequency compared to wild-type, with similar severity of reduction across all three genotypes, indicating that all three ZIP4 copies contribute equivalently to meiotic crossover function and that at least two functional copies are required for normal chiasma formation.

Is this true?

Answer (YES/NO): NO